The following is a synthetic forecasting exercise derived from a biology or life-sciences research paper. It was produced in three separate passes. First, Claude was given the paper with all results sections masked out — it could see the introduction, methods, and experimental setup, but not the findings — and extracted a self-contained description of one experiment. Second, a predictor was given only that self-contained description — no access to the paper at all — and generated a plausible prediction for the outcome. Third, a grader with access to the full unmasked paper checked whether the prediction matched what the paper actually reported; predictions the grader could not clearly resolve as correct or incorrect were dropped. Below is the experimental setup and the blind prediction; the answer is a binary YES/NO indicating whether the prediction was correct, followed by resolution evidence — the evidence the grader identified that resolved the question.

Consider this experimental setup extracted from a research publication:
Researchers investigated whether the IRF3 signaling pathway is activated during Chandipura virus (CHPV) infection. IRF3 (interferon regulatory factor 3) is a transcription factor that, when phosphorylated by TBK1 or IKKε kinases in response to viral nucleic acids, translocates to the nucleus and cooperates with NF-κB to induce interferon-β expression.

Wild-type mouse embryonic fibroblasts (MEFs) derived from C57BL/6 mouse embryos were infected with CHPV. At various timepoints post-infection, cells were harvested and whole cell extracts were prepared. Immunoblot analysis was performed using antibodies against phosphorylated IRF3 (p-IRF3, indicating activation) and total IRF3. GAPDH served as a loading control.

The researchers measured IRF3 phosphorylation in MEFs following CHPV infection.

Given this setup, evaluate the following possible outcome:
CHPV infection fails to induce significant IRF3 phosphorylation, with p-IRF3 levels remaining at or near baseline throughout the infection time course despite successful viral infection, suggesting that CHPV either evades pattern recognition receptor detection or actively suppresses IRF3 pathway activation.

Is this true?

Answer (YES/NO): NO